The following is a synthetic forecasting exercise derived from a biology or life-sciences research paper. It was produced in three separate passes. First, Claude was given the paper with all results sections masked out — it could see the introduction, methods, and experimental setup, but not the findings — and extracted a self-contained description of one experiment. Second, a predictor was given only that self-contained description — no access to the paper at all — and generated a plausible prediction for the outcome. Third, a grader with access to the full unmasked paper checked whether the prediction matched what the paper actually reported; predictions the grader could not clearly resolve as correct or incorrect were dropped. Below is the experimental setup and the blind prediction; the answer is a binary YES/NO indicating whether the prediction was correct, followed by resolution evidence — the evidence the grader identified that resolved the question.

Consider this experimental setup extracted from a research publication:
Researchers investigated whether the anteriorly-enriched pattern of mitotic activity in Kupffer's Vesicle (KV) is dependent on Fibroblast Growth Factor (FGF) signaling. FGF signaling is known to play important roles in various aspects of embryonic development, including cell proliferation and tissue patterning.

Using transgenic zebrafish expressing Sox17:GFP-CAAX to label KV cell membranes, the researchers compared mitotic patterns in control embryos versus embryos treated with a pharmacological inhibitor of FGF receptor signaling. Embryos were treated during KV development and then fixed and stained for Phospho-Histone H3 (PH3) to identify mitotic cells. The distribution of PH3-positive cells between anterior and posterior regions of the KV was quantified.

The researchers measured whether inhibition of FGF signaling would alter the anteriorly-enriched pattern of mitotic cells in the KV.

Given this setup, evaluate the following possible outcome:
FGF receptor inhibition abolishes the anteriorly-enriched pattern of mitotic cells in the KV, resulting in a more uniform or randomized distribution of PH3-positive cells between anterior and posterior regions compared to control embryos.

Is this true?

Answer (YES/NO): YES